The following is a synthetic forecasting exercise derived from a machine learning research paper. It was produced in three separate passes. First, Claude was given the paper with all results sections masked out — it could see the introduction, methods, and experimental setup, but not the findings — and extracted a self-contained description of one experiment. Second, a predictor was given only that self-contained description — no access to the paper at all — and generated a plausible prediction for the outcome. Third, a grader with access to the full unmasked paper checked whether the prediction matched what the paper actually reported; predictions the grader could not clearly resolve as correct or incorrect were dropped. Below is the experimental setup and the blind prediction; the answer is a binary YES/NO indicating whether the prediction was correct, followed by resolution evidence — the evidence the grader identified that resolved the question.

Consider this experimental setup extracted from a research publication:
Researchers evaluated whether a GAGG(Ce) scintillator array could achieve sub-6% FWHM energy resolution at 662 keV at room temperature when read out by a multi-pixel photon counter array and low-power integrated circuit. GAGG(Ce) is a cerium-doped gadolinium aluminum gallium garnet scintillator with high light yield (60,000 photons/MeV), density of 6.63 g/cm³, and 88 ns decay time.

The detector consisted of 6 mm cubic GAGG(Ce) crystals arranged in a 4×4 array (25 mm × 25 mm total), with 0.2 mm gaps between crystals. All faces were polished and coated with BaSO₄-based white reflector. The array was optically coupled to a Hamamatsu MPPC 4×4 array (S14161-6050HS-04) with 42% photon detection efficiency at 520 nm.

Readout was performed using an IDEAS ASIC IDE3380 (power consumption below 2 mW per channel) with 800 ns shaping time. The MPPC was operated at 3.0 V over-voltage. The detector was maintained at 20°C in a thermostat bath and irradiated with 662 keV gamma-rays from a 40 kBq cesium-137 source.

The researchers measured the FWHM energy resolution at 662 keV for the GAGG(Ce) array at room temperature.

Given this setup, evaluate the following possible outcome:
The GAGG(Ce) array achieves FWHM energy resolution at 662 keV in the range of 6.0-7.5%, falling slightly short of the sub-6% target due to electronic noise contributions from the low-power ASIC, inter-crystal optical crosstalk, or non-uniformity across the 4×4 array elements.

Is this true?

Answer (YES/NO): NO